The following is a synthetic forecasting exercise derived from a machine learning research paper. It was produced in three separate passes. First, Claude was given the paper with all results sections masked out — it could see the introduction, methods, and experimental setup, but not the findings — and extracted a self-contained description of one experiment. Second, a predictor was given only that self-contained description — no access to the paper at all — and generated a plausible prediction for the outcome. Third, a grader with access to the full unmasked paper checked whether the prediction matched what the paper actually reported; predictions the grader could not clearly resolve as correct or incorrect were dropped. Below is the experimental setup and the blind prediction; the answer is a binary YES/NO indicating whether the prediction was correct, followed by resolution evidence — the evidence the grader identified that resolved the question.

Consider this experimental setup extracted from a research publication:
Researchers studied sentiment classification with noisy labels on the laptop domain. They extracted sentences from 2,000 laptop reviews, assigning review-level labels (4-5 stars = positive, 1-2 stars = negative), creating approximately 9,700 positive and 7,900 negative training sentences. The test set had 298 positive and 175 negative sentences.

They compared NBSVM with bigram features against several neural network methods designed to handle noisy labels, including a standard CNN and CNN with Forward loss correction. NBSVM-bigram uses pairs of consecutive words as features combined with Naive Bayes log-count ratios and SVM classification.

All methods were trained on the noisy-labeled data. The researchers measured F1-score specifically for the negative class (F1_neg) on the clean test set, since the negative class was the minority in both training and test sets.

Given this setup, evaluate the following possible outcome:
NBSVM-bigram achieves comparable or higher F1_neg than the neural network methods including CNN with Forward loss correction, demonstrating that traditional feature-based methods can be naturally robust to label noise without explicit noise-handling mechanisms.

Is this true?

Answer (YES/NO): YES